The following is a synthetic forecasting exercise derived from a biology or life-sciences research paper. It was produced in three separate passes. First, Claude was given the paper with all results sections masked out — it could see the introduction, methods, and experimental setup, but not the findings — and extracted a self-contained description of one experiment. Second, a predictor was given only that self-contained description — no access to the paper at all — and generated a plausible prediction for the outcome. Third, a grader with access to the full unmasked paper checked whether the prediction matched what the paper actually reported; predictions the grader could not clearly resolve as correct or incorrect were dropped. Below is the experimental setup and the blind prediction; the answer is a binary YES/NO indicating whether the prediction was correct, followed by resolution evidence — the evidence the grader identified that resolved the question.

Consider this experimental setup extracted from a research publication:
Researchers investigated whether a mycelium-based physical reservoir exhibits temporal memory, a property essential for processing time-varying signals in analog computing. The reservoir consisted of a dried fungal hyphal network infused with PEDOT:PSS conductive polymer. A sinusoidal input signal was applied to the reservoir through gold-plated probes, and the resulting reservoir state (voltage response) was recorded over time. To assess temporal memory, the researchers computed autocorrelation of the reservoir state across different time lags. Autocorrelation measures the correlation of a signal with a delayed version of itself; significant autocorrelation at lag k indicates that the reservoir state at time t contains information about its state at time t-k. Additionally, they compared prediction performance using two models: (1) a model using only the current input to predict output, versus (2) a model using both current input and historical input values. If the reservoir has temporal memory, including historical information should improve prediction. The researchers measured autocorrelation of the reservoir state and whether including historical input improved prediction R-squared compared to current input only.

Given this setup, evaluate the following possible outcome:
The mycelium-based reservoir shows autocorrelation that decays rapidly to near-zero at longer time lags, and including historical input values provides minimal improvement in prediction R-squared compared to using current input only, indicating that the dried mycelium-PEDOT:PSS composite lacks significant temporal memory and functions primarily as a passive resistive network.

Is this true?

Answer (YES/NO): NO